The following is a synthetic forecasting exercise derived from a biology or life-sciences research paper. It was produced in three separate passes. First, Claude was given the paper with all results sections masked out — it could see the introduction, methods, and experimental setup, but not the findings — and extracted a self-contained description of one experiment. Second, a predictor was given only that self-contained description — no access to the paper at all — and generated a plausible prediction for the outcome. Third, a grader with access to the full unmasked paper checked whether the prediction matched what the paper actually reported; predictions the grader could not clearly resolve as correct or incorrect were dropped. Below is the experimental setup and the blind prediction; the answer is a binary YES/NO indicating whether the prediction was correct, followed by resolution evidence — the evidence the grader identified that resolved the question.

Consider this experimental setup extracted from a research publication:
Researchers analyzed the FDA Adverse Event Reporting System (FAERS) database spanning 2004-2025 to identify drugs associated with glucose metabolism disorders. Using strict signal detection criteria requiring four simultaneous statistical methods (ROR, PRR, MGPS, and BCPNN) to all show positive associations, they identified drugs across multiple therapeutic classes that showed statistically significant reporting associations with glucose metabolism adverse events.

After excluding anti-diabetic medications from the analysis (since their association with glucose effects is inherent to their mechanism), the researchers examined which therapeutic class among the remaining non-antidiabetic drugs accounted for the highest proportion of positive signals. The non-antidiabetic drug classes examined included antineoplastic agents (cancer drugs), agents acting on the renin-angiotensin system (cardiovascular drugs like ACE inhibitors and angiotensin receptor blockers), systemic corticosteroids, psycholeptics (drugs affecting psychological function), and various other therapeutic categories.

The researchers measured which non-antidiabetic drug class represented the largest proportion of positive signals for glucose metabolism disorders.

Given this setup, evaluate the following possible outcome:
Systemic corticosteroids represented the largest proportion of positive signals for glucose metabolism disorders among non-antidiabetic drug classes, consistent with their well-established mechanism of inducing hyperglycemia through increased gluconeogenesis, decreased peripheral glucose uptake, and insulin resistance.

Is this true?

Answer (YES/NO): NO